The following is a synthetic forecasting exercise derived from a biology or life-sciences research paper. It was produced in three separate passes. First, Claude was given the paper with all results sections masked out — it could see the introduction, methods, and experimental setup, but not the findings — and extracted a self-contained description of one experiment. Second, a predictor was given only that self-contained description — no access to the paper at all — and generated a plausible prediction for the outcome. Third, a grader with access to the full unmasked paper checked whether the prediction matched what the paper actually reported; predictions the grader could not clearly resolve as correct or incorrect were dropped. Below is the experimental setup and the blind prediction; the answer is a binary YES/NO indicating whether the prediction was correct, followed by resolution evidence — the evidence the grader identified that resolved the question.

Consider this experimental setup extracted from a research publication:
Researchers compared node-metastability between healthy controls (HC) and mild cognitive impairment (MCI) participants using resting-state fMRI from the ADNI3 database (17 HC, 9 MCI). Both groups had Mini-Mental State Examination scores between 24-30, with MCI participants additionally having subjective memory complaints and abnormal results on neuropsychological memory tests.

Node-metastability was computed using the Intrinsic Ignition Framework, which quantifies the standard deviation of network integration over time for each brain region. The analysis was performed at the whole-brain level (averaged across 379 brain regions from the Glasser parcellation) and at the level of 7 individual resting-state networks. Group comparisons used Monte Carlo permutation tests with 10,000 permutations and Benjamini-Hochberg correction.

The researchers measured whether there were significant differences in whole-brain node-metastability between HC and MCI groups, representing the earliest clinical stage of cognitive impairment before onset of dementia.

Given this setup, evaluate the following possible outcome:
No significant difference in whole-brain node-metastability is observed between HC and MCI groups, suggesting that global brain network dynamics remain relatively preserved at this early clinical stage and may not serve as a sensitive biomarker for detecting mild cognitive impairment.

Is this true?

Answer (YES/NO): NO